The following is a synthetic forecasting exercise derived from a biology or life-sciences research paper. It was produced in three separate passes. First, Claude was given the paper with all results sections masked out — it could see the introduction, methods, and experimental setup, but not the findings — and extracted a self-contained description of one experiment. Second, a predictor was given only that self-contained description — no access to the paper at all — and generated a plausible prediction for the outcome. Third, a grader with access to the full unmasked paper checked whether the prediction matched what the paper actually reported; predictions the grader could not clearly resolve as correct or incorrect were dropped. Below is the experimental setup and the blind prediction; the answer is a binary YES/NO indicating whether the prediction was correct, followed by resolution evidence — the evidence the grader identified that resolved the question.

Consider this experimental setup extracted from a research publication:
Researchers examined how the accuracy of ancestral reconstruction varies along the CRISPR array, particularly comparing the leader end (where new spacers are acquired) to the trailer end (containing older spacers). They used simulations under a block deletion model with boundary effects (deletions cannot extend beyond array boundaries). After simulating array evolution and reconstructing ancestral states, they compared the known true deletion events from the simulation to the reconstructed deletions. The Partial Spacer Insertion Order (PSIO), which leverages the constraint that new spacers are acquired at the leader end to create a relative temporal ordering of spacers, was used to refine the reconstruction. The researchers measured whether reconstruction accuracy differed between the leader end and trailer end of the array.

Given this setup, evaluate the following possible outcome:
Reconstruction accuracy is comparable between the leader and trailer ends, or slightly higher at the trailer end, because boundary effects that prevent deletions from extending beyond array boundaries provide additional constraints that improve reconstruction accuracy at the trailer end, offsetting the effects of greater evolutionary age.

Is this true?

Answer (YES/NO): NO